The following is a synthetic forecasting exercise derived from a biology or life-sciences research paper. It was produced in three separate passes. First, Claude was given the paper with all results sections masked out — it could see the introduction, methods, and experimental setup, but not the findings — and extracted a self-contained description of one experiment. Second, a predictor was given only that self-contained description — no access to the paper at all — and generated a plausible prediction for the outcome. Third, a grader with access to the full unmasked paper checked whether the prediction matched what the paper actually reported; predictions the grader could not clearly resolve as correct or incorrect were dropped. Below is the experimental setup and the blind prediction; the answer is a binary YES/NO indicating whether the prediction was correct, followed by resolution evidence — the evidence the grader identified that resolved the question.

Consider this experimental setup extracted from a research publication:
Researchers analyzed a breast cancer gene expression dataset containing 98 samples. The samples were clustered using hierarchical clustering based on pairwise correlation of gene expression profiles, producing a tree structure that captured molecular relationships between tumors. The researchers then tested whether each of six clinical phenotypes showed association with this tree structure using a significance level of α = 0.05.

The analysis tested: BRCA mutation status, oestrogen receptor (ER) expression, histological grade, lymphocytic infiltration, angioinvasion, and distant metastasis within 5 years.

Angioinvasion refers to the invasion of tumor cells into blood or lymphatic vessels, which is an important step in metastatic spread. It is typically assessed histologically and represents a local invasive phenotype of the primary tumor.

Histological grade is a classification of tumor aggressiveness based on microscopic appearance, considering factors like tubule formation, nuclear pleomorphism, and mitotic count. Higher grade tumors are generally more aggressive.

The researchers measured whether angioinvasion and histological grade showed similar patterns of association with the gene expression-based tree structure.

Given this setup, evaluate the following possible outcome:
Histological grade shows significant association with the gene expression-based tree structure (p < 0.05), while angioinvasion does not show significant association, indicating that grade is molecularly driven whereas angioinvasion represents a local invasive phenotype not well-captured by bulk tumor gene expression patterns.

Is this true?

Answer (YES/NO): YES